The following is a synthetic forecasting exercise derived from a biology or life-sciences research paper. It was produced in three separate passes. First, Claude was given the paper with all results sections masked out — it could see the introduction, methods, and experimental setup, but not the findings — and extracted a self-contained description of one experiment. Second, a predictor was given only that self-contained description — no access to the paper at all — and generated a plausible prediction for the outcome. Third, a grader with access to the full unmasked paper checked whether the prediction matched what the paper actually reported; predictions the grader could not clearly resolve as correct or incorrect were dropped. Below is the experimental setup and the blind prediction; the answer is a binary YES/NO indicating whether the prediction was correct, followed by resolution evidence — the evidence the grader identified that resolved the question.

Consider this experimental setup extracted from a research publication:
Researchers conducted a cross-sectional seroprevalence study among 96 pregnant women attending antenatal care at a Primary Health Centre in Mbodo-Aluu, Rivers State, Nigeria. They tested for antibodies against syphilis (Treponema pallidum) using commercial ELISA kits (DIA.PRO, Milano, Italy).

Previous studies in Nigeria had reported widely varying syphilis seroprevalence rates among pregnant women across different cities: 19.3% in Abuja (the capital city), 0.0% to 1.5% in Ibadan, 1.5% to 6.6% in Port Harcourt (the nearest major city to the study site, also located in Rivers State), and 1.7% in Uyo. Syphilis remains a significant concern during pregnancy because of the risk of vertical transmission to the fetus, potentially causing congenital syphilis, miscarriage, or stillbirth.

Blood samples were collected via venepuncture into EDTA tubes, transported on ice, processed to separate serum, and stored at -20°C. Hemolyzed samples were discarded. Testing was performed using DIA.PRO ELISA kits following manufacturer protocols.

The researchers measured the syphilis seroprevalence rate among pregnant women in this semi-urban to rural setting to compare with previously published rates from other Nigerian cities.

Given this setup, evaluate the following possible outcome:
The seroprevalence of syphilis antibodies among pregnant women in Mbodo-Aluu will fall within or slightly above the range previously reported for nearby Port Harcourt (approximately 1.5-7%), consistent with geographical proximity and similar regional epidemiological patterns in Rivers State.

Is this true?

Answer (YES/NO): NO